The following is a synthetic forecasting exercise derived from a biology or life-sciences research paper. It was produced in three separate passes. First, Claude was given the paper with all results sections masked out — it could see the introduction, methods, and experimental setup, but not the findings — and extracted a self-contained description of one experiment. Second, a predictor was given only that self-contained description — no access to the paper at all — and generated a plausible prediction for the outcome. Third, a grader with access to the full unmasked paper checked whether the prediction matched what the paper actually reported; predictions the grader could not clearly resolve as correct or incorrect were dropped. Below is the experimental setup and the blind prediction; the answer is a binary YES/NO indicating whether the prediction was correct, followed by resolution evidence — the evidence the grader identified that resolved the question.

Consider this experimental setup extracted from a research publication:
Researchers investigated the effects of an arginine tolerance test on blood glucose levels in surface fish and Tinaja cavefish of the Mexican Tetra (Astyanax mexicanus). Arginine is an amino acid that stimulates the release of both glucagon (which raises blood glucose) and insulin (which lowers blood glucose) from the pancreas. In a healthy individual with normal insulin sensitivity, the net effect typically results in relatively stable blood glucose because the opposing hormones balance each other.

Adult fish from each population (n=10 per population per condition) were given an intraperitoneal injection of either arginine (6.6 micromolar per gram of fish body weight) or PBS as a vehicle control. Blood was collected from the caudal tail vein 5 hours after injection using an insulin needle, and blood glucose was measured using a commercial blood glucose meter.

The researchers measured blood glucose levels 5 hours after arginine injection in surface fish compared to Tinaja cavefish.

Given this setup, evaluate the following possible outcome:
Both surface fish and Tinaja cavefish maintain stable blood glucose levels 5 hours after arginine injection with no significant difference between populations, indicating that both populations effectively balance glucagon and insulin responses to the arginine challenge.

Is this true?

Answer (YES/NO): NO